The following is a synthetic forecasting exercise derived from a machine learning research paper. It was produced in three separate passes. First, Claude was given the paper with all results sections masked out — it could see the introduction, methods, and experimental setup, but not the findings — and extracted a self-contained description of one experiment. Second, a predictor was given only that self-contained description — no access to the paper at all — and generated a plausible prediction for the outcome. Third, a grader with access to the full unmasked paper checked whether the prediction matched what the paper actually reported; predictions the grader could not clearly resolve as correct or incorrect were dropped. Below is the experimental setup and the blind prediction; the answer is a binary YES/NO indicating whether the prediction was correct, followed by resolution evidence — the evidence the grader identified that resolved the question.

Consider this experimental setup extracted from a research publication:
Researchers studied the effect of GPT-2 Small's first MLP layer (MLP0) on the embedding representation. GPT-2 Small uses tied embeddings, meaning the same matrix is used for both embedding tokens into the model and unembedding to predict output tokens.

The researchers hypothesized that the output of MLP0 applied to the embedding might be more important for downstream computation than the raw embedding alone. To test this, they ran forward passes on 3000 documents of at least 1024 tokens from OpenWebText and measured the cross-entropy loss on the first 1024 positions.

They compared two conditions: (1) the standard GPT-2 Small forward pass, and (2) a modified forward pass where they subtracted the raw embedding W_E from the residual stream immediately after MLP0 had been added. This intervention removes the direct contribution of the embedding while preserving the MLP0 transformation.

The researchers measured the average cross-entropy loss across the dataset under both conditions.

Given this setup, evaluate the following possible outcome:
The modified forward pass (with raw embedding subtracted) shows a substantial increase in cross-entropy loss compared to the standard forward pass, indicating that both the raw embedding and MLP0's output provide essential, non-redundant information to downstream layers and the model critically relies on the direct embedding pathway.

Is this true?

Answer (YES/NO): NO